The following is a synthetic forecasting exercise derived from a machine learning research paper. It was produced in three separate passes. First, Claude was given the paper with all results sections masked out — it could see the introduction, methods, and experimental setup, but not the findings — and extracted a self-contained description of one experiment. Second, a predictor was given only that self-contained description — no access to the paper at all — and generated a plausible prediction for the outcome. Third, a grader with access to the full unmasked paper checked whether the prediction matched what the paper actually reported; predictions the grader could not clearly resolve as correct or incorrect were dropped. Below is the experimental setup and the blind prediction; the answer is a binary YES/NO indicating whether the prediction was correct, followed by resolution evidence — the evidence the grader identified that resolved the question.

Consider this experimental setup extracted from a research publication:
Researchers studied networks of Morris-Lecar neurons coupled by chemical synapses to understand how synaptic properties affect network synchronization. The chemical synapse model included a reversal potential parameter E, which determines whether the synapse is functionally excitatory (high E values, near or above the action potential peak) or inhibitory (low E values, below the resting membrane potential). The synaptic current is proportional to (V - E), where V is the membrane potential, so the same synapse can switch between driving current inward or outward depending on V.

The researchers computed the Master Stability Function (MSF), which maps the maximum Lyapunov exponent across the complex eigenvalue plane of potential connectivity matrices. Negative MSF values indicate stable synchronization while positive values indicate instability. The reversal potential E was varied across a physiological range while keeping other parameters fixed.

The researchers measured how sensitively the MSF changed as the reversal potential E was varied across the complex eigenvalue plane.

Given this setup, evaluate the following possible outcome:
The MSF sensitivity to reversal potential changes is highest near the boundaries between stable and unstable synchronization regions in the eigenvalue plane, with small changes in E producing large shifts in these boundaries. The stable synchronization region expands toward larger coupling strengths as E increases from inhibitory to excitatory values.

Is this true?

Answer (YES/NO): NO